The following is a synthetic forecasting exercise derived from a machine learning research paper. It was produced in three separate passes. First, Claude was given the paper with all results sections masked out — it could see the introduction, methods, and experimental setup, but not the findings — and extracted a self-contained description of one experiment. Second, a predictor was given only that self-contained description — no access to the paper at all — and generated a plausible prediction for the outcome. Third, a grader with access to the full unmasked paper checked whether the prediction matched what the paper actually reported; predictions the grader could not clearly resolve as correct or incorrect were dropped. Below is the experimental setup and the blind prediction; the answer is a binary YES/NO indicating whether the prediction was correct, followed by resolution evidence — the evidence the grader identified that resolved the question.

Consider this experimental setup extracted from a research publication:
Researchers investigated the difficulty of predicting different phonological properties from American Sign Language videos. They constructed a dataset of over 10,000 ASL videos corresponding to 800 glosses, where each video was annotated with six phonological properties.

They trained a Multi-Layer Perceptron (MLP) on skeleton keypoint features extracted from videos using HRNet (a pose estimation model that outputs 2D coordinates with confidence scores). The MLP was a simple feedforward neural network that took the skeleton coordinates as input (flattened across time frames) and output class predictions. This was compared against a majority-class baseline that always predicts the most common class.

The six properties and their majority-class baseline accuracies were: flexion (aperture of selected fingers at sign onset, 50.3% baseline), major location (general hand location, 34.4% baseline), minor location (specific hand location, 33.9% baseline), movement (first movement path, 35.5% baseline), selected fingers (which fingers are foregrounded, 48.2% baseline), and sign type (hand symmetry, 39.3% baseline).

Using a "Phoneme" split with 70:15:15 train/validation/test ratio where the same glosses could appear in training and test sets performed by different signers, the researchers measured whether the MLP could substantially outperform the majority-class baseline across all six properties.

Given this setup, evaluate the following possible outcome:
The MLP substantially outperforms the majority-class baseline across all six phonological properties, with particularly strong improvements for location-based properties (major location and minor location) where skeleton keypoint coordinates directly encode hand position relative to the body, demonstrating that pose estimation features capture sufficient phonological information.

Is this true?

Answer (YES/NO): NO